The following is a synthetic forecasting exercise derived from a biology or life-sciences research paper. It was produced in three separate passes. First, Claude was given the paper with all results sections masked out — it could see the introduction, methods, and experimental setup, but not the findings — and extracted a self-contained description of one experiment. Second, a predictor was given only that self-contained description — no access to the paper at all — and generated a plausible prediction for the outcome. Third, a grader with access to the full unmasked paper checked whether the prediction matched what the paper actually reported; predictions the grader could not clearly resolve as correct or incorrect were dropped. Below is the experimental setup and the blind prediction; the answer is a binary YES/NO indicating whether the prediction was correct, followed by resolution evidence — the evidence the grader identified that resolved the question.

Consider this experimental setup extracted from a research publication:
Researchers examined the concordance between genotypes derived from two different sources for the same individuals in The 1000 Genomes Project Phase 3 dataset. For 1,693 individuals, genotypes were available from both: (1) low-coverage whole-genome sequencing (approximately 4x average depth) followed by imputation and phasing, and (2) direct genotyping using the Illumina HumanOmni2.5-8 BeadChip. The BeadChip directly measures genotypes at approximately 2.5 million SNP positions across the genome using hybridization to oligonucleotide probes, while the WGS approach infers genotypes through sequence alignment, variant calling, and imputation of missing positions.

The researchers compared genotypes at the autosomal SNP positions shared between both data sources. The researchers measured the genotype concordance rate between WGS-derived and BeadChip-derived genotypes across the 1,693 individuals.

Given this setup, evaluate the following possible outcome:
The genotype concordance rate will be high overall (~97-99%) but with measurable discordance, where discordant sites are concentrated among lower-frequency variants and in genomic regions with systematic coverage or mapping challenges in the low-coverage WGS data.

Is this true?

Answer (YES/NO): NO